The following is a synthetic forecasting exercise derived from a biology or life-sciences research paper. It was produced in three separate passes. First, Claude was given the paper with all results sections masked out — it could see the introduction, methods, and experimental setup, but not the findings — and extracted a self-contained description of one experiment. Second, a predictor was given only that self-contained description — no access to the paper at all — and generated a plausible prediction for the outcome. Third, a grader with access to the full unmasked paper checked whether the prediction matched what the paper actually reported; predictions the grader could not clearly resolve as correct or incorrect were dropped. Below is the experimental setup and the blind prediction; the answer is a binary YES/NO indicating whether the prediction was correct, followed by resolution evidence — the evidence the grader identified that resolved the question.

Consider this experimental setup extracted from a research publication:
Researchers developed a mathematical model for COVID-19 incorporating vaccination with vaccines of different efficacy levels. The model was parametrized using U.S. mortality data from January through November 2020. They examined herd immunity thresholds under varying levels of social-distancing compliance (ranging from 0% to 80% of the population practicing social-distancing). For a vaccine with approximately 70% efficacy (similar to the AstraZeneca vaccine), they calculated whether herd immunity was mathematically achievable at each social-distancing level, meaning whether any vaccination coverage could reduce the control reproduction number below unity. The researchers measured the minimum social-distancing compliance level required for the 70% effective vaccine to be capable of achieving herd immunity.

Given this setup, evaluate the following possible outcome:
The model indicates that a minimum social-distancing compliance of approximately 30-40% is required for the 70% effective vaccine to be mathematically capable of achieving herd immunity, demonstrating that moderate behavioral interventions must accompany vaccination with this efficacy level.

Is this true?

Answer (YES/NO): NO